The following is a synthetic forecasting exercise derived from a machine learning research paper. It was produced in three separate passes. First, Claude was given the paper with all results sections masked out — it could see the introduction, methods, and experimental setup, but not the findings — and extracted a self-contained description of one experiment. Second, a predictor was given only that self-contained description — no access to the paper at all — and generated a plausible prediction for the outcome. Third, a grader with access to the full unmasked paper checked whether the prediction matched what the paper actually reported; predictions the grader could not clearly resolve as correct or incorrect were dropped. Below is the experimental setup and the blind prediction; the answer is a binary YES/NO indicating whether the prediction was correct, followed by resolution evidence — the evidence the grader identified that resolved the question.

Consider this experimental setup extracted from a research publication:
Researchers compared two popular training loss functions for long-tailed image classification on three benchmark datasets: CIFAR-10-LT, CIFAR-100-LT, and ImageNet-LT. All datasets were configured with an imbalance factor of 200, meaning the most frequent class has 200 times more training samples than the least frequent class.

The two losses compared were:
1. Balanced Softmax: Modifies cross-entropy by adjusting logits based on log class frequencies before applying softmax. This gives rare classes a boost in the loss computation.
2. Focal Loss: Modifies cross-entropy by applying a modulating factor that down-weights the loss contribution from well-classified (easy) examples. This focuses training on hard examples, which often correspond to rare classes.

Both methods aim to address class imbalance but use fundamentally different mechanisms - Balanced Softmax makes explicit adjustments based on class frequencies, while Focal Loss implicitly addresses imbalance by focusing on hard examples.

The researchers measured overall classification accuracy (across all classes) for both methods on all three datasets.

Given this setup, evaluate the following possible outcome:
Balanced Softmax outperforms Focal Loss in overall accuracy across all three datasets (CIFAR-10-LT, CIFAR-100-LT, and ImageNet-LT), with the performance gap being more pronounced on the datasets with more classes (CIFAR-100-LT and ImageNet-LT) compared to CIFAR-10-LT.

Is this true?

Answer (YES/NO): NO